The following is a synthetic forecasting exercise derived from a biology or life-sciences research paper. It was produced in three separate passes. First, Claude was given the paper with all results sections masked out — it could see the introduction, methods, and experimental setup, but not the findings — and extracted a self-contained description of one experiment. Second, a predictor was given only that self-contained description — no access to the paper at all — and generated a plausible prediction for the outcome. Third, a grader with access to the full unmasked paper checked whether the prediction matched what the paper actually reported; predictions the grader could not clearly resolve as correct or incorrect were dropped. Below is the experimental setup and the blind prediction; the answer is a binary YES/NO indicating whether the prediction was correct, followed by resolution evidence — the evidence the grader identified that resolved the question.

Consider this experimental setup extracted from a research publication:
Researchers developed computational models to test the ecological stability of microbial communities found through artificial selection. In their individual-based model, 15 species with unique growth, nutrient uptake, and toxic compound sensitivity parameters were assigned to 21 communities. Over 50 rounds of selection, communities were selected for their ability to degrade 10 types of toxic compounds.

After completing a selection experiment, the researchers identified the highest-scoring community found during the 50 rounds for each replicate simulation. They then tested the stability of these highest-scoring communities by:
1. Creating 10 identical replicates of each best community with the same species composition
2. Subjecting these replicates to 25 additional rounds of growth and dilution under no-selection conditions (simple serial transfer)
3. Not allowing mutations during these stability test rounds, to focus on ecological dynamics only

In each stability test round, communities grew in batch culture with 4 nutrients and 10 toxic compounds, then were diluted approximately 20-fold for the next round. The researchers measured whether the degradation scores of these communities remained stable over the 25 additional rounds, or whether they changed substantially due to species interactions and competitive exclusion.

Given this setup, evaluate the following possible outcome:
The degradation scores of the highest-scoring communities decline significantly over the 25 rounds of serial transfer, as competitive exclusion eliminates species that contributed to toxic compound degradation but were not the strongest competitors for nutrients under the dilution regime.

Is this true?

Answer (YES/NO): YES